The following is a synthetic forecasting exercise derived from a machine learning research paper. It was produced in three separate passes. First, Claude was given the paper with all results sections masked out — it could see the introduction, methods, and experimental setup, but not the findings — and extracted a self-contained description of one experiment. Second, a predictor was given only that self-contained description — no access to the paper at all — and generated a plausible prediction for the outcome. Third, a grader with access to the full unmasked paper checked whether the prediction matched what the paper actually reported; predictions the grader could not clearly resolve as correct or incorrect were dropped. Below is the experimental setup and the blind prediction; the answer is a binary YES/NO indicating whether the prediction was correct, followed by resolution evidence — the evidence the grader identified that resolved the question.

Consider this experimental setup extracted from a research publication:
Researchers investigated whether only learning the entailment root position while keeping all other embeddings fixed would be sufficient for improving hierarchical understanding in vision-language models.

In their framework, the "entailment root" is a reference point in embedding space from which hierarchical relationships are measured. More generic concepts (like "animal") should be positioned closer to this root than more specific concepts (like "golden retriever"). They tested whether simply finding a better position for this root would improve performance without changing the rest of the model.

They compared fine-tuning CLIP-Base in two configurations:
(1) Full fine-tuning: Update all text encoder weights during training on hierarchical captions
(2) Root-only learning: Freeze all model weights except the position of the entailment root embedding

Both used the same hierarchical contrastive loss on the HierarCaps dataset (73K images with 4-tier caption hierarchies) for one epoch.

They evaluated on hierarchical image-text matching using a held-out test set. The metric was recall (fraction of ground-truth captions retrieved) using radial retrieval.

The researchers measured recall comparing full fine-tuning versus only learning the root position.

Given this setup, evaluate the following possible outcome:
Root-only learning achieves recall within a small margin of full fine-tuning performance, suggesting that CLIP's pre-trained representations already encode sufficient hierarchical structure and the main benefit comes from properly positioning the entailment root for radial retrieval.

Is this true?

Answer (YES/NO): NO